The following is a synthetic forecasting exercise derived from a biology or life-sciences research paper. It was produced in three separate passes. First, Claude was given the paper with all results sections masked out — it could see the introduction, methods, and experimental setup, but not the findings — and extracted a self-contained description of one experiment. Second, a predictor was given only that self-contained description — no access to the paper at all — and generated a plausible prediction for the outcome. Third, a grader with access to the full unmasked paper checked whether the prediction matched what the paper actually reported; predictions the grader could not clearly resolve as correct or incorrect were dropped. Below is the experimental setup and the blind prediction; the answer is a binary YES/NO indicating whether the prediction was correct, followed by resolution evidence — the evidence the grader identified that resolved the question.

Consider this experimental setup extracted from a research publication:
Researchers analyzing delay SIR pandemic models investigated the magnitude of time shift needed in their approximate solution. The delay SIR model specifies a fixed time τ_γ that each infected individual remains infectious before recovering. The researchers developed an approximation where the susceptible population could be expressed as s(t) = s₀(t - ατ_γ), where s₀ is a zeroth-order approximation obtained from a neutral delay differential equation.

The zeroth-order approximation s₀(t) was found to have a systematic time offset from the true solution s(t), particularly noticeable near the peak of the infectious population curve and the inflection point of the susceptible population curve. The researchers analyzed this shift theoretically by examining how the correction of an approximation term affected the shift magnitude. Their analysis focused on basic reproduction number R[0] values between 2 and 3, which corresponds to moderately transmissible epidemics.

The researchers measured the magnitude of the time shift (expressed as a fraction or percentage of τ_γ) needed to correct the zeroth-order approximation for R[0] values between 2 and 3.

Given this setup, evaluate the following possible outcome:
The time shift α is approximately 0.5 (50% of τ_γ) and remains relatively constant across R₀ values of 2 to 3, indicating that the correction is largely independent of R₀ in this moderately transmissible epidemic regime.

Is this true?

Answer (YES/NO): NO